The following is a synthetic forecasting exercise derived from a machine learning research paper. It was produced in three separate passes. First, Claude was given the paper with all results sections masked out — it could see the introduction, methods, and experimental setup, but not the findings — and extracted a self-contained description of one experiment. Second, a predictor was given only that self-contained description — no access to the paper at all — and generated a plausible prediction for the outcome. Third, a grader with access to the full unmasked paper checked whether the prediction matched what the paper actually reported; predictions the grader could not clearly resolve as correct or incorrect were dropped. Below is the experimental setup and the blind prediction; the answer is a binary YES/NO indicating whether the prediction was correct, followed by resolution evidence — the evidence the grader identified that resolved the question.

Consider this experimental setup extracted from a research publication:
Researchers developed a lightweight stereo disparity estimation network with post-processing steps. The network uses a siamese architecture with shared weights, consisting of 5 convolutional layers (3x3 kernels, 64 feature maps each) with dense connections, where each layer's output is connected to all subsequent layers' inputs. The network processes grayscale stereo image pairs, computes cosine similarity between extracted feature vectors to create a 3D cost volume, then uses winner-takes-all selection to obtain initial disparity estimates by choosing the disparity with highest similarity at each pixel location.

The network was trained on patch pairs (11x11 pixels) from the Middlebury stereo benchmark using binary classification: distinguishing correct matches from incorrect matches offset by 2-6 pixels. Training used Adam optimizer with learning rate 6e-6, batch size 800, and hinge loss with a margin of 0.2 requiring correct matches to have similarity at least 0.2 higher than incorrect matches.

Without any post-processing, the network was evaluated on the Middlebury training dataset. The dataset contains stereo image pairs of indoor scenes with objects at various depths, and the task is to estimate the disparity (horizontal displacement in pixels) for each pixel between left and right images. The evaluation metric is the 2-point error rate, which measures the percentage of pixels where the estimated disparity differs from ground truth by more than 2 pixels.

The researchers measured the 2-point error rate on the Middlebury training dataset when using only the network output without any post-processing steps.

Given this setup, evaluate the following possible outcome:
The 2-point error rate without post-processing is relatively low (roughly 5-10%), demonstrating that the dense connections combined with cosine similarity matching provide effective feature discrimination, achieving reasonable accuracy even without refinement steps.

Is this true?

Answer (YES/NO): NO